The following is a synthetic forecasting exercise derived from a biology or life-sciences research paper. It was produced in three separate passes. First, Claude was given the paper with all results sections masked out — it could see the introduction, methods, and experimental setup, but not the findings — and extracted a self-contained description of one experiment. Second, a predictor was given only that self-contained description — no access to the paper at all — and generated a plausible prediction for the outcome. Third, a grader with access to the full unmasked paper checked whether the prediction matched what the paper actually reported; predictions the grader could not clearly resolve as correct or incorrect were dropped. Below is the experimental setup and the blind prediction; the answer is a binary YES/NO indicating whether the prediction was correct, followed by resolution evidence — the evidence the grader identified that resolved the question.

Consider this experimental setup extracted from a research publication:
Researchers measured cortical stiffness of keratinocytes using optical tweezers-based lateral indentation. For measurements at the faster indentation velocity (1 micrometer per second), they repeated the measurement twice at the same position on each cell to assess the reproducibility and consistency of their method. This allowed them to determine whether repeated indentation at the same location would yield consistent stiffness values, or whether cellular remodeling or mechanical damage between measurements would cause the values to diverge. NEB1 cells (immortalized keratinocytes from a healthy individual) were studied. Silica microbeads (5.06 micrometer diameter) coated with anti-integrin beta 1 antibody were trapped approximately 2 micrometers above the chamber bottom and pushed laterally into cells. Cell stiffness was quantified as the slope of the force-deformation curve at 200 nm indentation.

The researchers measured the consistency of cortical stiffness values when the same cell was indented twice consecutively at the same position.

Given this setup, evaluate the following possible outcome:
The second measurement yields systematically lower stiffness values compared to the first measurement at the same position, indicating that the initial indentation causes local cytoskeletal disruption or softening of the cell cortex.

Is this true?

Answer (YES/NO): YES